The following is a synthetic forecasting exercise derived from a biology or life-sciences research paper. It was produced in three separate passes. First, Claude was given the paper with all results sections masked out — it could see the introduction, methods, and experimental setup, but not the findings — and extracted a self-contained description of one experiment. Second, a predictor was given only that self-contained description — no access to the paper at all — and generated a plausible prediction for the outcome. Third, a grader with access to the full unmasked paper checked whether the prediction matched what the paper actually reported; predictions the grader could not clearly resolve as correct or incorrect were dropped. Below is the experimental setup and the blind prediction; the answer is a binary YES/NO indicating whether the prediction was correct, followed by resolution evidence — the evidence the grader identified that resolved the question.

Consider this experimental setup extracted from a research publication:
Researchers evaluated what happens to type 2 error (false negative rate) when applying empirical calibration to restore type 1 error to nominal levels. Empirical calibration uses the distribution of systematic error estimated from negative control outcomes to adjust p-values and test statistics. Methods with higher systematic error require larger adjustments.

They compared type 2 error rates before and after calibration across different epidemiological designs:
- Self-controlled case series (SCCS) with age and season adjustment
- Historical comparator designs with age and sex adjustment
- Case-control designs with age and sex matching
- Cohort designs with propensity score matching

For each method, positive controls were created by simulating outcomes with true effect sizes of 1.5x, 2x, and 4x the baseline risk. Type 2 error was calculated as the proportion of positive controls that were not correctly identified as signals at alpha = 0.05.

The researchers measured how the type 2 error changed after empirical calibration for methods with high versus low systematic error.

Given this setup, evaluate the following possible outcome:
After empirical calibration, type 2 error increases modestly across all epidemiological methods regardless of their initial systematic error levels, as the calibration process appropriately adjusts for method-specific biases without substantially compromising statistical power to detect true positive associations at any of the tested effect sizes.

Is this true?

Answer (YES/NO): NO